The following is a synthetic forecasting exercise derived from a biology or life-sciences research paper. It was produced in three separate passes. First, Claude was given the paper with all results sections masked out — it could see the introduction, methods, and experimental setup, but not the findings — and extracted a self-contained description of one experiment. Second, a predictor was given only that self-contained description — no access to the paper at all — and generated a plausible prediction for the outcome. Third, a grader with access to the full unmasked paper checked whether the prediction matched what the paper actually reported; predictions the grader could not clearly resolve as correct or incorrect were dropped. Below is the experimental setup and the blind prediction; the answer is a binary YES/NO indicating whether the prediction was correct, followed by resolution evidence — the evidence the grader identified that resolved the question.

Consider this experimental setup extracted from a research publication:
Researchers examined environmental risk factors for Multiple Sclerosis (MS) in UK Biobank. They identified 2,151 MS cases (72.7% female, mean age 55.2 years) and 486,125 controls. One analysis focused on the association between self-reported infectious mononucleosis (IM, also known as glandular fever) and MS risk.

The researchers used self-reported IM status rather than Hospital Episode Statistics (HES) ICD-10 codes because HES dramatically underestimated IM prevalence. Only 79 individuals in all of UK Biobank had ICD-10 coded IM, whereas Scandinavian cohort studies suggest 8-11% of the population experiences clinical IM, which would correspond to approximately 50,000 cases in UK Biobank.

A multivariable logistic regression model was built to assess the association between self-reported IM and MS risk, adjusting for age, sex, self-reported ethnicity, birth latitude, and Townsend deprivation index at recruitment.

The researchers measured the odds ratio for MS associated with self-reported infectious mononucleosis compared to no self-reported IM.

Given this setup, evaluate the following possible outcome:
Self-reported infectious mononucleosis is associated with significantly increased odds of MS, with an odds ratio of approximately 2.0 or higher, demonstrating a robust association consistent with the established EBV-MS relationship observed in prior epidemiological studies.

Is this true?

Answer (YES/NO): NO